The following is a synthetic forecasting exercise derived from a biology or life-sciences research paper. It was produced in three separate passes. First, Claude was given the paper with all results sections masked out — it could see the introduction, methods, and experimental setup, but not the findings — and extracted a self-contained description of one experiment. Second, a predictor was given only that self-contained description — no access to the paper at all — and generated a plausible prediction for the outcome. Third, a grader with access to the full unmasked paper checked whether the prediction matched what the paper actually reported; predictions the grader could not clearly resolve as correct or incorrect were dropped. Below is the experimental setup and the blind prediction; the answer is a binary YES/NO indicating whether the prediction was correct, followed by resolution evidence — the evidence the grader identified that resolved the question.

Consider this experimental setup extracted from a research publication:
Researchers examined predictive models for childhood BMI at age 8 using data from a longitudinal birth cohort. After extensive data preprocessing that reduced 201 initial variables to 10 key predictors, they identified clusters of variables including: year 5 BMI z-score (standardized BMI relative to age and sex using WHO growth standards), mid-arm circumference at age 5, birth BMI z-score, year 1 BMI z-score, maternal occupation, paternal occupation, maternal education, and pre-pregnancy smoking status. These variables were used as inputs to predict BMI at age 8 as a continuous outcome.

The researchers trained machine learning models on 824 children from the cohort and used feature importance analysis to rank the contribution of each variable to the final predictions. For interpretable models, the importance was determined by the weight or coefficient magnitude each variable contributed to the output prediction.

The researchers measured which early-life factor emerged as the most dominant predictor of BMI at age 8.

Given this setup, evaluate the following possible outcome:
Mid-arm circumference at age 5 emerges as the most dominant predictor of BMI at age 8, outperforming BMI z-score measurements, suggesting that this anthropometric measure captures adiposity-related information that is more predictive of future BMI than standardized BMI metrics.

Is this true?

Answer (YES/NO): NO